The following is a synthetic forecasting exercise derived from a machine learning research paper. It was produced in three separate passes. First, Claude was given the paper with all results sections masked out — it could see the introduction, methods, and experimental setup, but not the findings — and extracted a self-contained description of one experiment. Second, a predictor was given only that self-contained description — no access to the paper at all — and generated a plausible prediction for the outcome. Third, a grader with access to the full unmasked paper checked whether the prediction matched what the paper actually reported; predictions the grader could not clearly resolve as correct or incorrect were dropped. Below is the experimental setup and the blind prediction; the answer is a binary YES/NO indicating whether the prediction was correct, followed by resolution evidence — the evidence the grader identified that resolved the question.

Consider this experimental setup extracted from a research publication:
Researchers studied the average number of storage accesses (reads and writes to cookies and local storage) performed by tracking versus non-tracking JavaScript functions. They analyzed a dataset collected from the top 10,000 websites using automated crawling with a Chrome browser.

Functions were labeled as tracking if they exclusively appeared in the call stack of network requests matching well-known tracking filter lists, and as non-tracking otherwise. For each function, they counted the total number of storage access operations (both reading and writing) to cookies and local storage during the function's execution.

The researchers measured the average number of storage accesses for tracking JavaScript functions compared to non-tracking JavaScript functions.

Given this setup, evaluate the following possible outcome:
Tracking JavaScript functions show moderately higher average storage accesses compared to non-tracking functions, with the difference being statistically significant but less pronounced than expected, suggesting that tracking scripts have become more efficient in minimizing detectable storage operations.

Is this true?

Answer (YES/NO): NO